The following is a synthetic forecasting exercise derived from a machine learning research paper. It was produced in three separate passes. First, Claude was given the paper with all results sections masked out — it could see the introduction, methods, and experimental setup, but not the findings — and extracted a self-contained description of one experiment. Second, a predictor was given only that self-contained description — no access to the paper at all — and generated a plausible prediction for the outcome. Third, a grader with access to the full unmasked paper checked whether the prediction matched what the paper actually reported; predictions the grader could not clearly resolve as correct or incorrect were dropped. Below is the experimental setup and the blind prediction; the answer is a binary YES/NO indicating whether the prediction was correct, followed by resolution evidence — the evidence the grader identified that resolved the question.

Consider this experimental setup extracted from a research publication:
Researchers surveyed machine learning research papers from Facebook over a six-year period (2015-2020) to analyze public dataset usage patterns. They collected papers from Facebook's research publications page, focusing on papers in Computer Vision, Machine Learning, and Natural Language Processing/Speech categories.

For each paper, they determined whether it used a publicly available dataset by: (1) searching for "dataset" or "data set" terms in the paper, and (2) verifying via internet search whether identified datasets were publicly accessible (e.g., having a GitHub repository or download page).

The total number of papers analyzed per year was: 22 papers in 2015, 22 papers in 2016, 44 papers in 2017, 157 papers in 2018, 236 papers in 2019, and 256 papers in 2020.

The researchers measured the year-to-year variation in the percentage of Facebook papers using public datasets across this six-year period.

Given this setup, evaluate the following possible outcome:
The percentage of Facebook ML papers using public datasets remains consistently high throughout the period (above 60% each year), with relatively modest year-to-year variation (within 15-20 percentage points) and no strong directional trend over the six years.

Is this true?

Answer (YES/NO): YES